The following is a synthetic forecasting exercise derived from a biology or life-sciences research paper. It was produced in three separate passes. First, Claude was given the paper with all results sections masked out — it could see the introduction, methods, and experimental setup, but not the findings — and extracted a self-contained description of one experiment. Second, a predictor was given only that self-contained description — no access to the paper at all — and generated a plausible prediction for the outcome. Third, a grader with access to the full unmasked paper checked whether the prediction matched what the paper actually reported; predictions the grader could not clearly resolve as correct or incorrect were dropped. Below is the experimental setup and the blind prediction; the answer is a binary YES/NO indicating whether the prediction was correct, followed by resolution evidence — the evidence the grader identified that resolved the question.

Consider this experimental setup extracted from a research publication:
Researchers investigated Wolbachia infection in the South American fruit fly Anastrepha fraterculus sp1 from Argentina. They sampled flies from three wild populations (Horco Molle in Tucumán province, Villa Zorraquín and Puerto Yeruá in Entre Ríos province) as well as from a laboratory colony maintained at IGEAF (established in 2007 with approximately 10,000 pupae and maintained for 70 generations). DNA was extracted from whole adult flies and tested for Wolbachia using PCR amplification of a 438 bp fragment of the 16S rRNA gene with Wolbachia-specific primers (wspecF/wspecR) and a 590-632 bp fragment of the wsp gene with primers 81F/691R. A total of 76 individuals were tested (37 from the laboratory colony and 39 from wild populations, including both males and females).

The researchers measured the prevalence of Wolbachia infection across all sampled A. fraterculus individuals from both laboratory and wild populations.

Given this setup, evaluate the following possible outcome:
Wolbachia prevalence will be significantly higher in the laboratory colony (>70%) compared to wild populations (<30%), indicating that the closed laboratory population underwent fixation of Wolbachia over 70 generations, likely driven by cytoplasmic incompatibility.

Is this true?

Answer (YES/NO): NO